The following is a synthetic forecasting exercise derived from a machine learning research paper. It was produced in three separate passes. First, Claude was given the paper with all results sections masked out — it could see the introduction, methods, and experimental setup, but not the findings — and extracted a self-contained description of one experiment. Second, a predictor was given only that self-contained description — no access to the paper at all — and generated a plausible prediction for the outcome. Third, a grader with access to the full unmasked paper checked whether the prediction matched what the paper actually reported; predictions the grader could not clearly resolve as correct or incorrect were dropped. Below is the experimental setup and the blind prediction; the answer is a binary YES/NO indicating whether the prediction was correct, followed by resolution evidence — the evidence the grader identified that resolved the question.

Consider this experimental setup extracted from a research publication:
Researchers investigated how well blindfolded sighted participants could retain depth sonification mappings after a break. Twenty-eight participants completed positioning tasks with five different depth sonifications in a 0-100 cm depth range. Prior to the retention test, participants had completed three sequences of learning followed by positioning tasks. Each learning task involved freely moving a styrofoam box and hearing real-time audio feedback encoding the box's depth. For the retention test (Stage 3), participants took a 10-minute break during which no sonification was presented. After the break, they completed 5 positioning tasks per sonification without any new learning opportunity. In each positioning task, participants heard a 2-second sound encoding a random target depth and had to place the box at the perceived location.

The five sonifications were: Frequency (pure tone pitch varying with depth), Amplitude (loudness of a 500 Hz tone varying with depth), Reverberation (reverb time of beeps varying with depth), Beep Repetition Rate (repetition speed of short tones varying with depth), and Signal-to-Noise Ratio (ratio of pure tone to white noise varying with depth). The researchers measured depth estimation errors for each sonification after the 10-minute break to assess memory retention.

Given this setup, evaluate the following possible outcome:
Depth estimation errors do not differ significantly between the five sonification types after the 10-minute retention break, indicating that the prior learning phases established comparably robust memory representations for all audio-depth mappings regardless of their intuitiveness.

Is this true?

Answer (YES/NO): NO